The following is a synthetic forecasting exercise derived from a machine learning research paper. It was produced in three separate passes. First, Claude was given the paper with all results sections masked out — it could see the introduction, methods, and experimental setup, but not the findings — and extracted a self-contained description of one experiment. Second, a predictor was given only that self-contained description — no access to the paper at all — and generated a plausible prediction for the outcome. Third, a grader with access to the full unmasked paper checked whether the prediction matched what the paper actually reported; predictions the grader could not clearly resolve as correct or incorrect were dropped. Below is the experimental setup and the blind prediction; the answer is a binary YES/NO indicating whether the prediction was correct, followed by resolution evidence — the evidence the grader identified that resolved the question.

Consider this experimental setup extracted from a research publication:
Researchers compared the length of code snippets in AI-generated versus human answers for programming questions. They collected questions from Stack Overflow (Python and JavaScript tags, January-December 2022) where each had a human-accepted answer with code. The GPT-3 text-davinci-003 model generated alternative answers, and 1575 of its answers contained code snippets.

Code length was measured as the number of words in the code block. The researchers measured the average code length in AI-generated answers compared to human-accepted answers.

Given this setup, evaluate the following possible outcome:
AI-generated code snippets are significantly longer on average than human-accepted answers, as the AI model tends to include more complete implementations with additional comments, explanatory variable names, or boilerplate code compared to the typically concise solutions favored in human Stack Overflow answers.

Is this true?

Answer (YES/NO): NO